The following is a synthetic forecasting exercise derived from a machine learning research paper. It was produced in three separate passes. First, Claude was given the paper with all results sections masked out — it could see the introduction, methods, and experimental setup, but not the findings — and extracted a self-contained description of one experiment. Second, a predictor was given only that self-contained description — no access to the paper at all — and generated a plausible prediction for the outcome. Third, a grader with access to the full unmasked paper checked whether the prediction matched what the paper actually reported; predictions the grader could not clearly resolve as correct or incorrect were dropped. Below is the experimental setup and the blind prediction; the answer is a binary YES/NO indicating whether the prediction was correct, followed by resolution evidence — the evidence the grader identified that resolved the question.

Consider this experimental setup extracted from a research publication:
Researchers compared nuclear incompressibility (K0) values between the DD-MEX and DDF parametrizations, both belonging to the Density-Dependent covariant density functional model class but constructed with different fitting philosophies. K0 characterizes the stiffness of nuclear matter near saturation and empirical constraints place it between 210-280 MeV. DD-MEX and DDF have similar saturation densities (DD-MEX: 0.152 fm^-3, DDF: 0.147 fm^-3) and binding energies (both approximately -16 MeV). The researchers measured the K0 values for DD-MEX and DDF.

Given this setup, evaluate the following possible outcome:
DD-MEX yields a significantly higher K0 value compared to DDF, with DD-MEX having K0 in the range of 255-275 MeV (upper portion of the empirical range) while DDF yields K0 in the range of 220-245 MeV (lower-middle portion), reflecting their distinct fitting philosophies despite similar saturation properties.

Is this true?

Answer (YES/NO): YES